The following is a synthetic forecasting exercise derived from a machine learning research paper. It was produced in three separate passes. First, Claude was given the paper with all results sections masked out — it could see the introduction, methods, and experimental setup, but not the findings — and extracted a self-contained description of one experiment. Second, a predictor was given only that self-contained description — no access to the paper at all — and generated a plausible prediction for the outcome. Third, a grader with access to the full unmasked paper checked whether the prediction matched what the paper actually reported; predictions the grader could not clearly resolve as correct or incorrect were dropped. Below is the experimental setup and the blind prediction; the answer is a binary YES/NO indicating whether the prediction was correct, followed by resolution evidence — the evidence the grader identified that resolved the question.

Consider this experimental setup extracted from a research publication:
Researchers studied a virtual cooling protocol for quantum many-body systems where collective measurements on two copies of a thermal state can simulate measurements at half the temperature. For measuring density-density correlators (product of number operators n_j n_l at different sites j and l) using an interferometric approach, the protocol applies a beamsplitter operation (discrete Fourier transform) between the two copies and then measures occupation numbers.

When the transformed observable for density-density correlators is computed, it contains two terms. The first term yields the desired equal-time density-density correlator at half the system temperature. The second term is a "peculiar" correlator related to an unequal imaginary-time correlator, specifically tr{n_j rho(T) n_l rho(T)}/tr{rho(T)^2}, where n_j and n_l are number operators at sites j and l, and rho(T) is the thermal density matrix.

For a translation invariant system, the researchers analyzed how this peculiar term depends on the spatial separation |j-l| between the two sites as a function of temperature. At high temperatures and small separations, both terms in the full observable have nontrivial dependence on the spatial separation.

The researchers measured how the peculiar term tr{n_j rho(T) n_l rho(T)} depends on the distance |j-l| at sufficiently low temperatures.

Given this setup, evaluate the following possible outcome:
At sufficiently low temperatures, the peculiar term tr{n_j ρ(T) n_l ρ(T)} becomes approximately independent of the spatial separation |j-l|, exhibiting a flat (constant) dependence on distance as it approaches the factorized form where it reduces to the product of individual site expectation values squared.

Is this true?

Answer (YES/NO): YES